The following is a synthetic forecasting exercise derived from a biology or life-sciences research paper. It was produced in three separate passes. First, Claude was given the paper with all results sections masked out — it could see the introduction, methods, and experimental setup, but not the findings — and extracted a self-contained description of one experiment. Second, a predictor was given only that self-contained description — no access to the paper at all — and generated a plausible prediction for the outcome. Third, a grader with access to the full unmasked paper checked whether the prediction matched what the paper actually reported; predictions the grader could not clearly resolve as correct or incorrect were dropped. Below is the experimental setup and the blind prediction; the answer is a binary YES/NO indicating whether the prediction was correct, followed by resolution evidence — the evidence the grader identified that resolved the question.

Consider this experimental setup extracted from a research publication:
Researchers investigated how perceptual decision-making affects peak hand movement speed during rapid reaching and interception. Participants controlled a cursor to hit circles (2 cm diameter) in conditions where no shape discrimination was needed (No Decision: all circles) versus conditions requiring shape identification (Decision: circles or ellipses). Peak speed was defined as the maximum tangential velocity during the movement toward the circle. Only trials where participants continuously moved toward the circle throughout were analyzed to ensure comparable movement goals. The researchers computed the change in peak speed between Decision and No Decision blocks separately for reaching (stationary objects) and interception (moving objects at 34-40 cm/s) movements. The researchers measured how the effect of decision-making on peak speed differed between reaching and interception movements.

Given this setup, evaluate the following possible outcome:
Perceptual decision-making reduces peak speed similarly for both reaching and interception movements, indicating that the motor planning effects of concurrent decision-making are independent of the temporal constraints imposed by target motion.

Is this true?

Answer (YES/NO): NO